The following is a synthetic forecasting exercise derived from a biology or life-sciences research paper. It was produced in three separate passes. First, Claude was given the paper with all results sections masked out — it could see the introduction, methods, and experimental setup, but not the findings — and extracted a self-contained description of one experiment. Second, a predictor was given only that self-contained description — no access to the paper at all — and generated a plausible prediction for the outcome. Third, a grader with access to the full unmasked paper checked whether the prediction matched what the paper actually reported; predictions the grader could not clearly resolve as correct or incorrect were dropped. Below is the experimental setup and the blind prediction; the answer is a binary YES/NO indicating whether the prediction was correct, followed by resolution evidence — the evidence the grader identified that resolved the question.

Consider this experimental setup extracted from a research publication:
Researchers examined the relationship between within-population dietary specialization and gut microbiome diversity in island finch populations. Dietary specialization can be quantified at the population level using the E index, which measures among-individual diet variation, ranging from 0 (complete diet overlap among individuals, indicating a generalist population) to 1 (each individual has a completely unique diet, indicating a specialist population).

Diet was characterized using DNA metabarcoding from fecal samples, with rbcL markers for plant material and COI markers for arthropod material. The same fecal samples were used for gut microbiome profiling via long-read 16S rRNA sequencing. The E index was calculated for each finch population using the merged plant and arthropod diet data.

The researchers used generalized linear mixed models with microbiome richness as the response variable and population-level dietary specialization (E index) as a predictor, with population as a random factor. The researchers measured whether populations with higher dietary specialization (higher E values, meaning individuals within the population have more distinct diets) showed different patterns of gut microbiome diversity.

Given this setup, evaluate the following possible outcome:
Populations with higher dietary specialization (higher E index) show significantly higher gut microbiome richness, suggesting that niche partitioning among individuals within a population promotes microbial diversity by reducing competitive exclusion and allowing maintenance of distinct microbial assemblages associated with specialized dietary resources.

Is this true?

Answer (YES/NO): YES